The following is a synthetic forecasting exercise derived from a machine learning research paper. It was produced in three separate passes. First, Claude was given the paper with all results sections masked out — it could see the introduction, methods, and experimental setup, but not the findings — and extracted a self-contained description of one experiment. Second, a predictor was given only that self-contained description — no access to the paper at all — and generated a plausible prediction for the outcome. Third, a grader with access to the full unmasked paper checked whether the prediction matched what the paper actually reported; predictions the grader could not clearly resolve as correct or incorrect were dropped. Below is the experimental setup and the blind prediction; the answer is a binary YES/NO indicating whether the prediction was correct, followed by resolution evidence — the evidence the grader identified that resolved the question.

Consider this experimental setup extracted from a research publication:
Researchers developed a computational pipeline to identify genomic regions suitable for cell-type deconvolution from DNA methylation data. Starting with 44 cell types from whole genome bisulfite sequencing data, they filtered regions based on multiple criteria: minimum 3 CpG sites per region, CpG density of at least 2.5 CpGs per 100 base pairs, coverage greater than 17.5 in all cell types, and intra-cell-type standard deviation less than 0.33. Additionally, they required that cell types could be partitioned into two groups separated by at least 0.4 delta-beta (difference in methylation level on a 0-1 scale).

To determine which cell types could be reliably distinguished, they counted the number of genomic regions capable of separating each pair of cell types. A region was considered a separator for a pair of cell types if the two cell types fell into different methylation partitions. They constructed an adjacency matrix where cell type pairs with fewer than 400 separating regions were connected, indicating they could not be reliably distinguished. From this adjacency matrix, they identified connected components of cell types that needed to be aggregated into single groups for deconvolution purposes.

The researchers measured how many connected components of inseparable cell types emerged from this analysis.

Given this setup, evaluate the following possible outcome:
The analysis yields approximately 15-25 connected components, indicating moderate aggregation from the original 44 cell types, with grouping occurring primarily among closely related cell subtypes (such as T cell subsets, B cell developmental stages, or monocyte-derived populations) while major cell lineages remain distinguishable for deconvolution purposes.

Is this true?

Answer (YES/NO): NO